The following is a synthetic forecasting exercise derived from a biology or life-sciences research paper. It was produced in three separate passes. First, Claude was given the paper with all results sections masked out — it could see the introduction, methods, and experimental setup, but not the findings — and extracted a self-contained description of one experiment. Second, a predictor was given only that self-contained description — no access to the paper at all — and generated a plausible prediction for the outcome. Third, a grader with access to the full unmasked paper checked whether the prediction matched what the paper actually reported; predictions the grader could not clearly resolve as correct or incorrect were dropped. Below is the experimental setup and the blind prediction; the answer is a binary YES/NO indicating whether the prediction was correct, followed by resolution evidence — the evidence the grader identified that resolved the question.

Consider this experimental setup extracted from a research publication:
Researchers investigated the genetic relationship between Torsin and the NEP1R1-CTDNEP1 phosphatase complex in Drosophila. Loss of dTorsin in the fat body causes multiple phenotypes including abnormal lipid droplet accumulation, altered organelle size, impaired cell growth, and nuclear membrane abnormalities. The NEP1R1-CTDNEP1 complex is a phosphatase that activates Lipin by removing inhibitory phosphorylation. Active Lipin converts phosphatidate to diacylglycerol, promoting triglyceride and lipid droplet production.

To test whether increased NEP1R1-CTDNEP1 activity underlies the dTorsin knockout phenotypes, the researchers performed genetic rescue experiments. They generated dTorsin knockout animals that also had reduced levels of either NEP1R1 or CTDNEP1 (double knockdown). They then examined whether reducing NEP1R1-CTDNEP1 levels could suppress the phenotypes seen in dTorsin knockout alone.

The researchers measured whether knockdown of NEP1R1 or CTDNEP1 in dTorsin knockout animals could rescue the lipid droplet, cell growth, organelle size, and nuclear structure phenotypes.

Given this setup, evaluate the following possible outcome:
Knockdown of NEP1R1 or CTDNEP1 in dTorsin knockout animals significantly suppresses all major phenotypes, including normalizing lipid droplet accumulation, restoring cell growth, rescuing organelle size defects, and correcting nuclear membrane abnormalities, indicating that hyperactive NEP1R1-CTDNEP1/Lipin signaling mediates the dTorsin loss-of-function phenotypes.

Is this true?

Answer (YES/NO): NO